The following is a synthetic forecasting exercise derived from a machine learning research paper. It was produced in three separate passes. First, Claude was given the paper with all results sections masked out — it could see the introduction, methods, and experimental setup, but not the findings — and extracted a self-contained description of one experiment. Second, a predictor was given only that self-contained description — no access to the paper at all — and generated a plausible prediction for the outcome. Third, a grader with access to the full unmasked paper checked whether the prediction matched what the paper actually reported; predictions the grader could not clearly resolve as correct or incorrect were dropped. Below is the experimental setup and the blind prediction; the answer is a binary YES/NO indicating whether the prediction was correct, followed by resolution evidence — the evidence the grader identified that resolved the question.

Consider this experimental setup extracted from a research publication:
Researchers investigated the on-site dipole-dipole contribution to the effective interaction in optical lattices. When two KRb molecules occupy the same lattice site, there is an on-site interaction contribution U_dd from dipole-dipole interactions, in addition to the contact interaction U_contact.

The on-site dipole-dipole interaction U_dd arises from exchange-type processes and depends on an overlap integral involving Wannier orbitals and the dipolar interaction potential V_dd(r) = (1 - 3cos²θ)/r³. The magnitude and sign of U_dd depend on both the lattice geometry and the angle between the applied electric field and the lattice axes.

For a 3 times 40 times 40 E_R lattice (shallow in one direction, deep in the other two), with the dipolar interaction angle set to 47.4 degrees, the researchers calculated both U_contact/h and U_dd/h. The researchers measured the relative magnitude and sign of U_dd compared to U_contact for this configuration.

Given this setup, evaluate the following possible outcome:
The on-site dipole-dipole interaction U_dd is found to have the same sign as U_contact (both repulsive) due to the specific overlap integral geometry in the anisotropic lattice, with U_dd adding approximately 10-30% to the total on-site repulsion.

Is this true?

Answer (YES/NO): NO